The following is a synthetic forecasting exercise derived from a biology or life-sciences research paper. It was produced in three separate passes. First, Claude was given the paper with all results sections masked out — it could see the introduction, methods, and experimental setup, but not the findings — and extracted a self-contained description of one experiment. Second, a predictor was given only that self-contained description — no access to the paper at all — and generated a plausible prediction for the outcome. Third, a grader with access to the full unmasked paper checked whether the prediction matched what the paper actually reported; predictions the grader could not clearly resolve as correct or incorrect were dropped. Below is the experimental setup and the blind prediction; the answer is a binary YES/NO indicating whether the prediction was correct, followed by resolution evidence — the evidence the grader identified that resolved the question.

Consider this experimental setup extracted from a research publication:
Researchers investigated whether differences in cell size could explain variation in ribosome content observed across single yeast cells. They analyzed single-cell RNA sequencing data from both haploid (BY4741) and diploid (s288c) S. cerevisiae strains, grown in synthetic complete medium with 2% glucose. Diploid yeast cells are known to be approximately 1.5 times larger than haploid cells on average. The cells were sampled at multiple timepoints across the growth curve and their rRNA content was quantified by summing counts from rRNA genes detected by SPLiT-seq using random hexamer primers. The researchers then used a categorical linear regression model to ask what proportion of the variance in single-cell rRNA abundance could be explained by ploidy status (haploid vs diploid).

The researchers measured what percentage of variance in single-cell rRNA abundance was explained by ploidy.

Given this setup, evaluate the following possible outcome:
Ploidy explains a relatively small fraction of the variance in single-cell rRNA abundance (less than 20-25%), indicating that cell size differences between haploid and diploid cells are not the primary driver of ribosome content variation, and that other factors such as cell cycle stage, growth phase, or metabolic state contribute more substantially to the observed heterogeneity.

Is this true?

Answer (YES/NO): NO